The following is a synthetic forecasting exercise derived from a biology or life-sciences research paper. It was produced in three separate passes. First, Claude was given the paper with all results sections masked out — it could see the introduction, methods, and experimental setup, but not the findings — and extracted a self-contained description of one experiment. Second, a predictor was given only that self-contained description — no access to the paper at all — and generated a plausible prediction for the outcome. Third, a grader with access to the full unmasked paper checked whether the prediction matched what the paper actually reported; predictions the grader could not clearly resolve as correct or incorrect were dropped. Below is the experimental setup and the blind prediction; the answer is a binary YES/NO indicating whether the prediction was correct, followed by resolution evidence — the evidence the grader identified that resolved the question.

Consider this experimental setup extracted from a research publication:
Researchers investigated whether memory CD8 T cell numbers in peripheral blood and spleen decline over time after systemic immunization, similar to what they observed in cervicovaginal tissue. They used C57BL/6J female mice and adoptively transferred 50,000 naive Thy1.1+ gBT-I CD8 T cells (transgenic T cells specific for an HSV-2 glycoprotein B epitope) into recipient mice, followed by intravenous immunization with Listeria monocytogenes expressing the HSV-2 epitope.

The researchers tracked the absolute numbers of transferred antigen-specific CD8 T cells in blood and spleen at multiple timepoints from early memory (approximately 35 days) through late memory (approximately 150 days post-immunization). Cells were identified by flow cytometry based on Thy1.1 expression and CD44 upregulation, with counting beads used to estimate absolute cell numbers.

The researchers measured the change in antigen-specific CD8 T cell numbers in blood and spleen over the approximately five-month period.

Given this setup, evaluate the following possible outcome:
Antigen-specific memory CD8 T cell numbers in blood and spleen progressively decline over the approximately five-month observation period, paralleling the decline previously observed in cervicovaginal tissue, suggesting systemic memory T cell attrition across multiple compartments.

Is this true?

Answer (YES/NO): NO